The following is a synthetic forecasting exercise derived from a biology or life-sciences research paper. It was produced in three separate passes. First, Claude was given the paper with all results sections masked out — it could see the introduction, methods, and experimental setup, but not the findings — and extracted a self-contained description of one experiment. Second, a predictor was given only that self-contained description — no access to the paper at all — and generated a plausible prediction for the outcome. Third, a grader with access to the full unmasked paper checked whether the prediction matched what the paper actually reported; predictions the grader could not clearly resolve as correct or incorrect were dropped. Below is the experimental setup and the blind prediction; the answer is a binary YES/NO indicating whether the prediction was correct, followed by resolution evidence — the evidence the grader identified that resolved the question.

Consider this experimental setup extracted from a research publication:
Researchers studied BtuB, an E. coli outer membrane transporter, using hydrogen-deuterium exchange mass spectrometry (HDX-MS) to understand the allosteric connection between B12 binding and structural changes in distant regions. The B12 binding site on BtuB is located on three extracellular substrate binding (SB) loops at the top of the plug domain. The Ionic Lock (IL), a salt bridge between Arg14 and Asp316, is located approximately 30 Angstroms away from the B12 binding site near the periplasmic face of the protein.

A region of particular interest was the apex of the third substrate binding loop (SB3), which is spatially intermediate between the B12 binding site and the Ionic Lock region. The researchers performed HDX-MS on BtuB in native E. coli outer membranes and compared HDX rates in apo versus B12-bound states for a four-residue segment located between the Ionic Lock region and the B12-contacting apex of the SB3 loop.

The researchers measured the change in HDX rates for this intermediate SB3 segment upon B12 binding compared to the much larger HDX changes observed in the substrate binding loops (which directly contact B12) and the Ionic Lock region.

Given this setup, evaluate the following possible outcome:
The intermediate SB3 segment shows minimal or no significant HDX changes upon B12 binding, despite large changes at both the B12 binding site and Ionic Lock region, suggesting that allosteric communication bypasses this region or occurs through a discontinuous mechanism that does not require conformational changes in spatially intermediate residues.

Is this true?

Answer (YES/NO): NO